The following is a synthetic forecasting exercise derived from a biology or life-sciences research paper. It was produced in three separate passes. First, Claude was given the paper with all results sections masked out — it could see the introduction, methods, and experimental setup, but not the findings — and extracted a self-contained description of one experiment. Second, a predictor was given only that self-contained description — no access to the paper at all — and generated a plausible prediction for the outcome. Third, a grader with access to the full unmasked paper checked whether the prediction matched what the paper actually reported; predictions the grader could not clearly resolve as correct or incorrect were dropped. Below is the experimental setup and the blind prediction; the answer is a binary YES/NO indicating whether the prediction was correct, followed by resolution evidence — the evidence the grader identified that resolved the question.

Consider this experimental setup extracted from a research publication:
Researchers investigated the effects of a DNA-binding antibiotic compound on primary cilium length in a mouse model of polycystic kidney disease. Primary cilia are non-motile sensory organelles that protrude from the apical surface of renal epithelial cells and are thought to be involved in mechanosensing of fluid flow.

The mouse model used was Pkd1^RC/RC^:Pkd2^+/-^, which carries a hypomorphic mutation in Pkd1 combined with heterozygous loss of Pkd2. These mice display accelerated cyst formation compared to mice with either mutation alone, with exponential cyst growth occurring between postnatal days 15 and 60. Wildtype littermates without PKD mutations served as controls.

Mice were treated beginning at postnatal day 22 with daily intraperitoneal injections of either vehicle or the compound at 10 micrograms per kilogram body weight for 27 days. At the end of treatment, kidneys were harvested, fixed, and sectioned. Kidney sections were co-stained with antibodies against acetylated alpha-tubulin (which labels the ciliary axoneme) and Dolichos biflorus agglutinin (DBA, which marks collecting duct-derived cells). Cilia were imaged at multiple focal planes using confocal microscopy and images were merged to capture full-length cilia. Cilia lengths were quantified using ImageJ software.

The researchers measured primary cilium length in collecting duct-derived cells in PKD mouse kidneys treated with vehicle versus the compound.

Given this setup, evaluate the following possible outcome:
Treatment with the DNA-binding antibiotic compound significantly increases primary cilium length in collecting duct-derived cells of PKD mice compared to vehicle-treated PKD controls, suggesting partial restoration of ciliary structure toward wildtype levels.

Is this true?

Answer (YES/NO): NO